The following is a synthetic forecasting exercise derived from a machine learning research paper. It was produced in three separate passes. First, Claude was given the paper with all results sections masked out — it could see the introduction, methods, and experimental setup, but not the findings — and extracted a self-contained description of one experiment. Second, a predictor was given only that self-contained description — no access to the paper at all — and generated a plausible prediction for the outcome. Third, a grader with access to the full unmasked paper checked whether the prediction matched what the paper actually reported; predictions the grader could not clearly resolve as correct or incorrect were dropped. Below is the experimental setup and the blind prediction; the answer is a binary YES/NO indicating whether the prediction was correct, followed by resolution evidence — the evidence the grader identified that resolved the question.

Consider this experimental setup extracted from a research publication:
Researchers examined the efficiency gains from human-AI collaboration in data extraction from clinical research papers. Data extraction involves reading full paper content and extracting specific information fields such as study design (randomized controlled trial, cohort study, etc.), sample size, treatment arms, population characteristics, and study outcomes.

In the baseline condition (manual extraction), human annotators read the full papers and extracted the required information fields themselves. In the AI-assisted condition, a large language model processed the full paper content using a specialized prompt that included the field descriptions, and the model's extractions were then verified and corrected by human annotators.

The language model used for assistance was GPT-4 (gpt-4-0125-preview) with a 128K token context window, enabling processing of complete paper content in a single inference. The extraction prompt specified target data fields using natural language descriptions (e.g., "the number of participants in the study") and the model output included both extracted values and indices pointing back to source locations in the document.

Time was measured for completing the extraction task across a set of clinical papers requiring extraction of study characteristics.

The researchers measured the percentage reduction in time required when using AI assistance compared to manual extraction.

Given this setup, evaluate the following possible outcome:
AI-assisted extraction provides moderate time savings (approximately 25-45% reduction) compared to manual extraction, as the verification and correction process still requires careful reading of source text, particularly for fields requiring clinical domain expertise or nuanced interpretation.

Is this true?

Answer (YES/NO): NO